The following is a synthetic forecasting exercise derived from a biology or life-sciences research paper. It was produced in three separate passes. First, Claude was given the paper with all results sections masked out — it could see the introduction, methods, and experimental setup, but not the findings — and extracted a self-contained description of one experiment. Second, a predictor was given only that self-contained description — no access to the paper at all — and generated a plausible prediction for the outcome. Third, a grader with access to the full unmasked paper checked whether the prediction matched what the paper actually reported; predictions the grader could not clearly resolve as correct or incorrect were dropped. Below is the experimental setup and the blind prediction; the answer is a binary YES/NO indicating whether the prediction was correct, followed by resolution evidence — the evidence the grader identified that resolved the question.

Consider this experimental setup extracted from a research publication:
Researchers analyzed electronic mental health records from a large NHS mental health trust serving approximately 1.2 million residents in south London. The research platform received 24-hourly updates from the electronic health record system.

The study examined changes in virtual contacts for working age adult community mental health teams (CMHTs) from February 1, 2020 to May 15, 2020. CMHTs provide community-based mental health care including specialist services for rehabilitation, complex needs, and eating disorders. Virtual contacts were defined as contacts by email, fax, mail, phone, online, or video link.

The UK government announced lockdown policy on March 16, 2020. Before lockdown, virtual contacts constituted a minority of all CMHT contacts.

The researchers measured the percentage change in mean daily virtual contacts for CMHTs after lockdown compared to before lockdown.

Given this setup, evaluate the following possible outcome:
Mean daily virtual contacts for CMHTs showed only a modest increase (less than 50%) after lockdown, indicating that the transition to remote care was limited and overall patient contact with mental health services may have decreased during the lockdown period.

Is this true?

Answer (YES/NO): NO